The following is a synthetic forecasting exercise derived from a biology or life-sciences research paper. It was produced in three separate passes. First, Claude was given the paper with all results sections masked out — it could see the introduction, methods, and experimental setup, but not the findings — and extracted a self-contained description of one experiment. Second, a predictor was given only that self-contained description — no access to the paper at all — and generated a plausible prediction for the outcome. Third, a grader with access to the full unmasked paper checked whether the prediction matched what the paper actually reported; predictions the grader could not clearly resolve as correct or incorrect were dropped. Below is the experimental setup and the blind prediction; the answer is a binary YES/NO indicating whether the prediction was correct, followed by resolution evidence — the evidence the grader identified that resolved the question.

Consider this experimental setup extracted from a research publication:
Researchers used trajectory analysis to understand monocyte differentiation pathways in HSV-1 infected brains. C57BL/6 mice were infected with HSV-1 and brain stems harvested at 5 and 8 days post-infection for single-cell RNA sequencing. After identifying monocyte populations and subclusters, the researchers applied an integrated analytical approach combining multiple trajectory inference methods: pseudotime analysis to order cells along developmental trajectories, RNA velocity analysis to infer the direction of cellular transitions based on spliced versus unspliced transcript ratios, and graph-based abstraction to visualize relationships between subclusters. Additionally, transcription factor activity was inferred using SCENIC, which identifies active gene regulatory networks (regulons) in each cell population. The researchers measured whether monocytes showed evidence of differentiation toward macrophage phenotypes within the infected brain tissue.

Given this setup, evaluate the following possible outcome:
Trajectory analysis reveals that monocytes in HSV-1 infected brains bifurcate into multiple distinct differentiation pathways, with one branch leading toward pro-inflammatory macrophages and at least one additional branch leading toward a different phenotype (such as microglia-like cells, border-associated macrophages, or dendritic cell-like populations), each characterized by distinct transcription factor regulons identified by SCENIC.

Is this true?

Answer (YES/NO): NO